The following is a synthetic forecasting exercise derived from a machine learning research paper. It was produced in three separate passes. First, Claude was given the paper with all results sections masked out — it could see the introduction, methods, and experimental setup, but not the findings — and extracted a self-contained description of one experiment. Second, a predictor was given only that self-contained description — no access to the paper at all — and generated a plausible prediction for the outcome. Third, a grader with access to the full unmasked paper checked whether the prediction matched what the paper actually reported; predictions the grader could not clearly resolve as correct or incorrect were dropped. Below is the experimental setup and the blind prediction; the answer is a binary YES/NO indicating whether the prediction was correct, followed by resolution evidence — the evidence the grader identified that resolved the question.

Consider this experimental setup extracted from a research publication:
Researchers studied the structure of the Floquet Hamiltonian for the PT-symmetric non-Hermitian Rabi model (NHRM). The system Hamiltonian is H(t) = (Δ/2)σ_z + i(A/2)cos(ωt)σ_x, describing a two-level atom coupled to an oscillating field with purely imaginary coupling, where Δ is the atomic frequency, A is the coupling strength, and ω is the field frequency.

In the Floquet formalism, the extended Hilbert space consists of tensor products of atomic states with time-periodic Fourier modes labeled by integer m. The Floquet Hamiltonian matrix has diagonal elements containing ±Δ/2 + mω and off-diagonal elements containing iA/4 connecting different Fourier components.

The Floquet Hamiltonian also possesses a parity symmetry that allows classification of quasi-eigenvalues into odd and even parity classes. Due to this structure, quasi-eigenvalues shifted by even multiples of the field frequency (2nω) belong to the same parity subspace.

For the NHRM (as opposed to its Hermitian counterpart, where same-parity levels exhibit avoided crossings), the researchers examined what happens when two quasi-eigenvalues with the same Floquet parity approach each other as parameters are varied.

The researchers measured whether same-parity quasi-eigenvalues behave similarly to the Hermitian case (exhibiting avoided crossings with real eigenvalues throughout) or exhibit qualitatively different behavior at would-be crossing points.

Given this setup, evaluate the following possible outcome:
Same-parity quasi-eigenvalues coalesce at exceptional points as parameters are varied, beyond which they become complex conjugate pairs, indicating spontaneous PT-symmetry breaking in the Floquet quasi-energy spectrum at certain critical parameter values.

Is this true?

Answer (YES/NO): YES